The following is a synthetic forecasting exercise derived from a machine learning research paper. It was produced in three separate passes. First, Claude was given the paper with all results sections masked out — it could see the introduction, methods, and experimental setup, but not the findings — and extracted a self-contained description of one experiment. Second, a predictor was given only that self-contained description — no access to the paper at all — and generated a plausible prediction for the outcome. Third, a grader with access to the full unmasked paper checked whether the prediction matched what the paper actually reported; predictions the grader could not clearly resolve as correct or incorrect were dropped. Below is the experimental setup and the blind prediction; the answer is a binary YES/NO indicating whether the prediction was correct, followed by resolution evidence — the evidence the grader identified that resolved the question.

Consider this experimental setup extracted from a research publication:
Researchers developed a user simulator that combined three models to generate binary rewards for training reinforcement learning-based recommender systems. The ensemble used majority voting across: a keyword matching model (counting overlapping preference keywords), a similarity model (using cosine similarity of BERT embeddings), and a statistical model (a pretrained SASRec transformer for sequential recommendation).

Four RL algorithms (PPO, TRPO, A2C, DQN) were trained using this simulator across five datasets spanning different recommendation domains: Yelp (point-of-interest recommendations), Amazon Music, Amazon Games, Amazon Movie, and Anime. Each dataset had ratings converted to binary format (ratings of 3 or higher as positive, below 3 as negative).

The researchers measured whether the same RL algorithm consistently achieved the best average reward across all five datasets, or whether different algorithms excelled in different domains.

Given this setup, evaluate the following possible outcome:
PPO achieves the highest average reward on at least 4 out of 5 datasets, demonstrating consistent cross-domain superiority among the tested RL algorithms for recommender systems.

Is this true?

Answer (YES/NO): NO